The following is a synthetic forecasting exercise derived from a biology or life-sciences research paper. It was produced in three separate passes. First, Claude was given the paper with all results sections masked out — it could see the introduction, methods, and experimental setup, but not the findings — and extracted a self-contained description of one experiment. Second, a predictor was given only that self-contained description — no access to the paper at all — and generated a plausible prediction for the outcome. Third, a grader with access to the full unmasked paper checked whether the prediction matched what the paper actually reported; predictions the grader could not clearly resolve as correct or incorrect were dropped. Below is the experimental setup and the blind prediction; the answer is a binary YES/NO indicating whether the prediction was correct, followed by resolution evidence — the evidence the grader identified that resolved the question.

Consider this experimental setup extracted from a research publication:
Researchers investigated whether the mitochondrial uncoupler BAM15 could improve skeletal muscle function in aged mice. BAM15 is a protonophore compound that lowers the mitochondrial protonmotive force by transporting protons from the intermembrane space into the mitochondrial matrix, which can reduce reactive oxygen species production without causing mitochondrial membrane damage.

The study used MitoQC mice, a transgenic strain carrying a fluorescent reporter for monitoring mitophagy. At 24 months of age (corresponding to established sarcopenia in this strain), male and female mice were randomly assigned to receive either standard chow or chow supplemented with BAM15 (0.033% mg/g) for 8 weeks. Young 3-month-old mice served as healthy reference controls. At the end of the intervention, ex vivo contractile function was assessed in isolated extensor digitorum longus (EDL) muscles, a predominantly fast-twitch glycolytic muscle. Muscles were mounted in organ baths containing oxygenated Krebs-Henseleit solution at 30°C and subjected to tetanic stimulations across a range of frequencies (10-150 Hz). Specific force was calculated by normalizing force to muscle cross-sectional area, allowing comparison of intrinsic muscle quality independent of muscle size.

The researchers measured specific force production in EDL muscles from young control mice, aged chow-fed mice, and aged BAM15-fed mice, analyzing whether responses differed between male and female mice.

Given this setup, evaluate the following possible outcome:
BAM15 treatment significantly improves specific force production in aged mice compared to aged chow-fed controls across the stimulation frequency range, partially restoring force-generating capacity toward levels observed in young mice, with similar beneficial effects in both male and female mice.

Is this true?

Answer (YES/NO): NO